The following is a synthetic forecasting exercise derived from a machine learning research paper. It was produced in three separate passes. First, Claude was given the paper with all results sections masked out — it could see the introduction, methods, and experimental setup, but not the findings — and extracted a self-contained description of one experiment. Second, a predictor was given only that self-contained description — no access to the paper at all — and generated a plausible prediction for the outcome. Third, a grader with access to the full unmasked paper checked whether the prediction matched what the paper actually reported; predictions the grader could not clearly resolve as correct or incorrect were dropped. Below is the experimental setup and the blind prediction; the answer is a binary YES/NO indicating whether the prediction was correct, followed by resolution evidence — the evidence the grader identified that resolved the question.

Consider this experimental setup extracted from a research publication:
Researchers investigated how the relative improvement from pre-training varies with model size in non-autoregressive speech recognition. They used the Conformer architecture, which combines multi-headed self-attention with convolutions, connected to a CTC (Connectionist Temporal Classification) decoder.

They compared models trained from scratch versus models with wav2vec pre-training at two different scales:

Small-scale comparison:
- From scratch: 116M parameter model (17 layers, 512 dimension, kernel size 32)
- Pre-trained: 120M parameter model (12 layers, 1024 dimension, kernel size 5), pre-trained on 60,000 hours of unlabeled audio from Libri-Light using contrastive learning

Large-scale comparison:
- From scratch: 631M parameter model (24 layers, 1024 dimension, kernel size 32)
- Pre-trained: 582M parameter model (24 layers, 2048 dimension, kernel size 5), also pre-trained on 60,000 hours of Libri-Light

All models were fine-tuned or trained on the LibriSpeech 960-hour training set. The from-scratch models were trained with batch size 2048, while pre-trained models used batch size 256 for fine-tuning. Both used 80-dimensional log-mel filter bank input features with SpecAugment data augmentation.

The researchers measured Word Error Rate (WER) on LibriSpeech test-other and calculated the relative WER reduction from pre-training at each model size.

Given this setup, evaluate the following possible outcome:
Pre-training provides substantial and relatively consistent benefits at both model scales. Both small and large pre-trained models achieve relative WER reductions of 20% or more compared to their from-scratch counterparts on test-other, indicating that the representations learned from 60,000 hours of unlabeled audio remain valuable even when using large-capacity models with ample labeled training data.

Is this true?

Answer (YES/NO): NO